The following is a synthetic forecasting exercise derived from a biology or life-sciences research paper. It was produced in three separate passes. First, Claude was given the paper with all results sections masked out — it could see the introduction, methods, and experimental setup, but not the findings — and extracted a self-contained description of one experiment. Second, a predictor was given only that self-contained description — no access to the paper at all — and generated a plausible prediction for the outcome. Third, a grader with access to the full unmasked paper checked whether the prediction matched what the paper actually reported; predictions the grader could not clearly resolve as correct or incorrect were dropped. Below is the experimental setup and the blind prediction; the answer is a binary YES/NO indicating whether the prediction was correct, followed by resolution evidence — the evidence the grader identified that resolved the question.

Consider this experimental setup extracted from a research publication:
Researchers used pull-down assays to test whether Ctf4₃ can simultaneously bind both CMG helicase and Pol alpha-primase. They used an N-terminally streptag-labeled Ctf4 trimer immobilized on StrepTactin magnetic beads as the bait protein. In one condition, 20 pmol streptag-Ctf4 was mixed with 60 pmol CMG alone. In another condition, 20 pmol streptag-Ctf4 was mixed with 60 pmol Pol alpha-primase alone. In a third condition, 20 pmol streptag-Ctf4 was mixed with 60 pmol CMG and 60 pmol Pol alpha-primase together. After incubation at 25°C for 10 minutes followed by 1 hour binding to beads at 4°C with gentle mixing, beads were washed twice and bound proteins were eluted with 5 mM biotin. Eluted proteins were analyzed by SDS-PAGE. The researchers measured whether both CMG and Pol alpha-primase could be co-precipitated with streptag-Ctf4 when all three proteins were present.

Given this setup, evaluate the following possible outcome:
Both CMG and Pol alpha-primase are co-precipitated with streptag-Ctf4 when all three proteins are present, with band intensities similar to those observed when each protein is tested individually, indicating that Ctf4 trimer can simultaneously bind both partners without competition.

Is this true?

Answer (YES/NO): NO